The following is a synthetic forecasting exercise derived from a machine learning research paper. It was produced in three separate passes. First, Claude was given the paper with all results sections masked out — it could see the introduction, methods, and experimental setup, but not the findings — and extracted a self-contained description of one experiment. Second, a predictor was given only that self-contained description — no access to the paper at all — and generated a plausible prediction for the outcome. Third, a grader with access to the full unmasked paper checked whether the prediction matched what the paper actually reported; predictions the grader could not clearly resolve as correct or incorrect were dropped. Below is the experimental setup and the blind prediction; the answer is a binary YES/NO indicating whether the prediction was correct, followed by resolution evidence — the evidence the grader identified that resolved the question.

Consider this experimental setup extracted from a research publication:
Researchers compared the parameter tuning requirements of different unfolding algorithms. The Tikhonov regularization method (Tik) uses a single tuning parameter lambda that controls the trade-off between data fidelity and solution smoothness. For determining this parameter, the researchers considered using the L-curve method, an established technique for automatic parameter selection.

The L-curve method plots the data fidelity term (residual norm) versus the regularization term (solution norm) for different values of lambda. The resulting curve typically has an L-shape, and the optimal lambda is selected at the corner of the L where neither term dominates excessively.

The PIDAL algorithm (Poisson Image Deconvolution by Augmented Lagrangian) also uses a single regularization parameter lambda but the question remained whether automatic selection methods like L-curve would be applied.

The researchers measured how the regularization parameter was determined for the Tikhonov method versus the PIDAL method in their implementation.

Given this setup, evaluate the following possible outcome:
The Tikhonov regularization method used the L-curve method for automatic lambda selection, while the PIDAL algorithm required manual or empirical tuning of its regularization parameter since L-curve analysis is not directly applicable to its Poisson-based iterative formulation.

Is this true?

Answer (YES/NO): NO